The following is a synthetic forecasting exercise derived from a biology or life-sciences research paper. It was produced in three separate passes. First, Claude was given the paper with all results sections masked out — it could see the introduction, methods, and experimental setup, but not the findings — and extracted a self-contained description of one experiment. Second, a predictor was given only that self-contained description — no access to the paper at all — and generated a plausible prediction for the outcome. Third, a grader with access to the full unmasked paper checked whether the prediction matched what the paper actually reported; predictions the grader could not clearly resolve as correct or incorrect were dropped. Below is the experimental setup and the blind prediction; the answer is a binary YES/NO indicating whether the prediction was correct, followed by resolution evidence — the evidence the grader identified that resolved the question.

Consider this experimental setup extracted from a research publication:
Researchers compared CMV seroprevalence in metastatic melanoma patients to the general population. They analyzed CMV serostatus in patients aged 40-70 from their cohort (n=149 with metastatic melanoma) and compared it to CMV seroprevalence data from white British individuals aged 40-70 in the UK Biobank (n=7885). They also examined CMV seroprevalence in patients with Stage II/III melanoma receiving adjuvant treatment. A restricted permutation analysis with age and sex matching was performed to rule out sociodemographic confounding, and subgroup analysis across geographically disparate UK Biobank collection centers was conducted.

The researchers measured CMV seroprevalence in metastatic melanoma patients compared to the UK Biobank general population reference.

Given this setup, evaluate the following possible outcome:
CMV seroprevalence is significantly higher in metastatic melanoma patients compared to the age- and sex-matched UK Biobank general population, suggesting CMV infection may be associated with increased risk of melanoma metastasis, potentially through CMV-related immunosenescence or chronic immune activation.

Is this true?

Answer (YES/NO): NO